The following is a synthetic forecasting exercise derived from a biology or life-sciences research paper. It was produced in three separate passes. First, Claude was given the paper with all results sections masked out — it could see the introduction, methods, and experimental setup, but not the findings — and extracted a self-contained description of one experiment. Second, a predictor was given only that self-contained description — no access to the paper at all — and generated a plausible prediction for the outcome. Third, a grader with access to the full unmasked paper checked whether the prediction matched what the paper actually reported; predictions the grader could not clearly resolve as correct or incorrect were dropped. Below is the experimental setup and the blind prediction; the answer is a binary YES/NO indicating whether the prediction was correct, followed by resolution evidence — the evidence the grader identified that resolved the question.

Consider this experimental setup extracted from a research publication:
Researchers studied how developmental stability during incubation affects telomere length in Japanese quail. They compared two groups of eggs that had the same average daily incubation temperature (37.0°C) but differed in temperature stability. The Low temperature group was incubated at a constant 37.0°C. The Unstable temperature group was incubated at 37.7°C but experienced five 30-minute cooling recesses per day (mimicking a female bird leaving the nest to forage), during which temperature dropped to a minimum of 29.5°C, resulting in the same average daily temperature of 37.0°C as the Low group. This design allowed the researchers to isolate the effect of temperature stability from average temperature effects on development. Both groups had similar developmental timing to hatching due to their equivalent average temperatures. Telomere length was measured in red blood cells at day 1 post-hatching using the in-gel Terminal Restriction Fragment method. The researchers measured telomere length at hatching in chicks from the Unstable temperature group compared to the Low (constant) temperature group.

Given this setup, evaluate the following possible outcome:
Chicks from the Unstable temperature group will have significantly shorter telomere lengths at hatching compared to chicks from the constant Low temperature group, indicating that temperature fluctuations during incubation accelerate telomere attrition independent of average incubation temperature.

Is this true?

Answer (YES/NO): YES